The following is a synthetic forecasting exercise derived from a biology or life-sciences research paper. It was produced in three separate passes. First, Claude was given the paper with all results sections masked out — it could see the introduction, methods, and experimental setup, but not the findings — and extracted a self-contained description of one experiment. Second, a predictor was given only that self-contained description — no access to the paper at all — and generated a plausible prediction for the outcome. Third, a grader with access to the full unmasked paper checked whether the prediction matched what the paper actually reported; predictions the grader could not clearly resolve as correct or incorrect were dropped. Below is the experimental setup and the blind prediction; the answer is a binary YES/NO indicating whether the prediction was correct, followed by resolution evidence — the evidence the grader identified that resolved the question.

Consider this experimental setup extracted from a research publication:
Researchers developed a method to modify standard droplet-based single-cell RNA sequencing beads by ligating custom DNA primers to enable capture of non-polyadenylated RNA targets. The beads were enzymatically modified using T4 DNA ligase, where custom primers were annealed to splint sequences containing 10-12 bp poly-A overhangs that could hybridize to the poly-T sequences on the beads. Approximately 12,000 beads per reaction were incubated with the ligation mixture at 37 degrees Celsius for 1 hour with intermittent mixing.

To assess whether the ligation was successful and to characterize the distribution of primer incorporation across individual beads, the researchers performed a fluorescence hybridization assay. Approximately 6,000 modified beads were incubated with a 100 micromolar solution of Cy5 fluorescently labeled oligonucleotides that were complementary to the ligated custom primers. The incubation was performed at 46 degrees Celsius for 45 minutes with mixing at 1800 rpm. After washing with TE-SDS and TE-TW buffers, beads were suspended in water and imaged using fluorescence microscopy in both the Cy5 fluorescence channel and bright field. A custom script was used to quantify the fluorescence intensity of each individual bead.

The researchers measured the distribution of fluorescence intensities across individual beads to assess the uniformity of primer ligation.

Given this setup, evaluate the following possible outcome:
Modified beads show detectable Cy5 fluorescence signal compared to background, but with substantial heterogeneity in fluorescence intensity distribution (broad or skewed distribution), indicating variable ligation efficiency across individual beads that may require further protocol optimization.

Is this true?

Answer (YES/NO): NO